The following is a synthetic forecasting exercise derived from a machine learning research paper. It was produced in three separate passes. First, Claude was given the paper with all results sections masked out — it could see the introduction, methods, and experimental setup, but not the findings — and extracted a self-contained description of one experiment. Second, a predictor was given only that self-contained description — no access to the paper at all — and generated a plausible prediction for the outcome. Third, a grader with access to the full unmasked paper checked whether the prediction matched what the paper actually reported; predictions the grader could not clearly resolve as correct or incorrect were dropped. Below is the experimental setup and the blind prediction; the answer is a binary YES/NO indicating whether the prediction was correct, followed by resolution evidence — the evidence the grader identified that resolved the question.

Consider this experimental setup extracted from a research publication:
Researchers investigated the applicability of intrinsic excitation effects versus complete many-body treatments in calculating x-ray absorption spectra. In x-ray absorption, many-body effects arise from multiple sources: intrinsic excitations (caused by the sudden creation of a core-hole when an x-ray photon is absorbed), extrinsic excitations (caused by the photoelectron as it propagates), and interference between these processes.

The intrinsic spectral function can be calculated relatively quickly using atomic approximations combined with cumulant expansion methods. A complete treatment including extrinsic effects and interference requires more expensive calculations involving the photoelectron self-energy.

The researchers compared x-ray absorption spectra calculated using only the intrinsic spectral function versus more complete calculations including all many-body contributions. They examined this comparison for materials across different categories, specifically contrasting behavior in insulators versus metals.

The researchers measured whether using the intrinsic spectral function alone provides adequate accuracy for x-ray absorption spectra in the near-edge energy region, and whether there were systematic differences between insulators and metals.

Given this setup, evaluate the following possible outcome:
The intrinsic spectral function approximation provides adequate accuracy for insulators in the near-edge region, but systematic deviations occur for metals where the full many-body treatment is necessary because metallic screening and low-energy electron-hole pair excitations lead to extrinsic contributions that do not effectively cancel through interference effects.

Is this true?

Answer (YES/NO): NO